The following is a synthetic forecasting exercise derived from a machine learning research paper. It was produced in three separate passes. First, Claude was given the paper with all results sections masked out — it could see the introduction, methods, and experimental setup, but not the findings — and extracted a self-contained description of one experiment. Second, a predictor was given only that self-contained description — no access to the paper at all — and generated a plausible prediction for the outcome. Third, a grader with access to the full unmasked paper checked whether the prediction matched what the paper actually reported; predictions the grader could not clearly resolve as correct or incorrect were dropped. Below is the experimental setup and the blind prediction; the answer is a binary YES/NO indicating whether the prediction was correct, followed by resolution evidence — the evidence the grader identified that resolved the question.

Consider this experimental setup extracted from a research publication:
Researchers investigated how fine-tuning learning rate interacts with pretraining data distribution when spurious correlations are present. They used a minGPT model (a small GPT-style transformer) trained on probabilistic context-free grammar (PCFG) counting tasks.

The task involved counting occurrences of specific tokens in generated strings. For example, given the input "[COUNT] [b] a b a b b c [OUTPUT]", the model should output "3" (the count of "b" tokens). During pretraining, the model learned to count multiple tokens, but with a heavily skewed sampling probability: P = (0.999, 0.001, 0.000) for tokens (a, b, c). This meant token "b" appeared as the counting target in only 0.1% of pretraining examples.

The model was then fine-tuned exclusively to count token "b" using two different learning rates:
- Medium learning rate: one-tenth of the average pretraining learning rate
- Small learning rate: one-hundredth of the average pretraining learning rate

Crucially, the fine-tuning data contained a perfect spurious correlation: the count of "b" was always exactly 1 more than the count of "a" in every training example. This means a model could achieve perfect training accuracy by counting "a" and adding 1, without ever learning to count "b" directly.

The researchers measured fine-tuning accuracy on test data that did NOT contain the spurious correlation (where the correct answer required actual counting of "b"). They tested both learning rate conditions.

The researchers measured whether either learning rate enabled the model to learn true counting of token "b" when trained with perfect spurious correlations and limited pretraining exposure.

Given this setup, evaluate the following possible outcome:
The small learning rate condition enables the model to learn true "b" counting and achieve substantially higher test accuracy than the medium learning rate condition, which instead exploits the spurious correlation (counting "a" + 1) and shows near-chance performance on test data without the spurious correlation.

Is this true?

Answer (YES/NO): NO